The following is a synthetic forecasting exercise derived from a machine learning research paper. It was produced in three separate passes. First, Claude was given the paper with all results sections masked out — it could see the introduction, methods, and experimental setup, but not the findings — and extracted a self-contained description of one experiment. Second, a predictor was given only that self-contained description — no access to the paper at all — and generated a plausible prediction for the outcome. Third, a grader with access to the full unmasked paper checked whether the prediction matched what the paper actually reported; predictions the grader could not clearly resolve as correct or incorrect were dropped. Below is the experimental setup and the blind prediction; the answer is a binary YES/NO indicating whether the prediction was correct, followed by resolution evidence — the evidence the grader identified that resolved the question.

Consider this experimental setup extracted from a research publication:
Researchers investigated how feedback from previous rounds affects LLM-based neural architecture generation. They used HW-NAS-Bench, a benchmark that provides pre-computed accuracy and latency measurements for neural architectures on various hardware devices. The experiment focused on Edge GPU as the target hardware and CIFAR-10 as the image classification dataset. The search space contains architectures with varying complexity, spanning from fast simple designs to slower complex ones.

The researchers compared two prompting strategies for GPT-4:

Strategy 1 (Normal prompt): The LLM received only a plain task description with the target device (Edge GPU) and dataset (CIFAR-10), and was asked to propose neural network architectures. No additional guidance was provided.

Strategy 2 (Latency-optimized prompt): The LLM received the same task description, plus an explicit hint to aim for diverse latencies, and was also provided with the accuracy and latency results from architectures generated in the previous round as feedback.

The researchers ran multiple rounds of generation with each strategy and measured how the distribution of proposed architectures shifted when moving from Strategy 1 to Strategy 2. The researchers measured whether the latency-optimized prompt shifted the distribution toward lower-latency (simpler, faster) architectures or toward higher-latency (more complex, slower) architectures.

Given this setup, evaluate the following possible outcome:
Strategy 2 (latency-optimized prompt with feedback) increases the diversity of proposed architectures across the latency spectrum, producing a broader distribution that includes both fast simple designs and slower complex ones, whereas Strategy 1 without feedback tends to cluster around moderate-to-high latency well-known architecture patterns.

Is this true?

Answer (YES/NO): NO